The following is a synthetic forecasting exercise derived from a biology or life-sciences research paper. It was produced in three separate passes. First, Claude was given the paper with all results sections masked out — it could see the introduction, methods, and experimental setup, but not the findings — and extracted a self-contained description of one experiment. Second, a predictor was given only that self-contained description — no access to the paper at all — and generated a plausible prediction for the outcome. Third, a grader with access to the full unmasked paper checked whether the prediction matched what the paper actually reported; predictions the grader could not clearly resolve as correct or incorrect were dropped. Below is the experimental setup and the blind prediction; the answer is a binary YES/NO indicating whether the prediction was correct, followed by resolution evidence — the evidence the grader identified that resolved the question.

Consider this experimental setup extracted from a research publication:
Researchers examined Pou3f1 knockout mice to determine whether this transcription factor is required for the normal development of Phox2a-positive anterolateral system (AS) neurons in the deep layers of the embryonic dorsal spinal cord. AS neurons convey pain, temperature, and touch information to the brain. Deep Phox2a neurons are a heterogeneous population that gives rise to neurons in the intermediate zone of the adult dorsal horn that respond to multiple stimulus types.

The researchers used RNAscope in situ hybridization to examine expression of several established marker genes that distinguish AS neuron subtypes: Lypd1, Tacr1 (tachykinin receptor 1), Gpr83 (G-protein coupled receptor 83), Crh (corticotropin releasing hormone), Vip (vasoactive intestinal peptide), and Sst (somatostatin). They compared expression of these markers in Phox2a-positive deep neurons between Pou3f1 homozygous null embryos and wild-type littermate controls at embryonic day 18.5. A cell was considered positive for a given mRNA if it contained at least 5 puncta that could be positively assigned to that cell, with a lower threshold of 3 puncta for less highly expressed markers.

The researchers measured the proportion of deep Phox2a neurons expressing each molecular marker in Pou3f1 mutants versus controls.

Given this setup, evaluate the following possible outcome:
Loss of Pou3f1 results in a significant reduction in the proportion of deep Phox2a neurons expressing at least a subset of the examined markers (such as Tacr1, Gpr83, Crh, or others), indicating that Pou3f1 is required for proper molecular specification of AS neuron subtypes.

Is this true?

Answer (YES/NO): YES